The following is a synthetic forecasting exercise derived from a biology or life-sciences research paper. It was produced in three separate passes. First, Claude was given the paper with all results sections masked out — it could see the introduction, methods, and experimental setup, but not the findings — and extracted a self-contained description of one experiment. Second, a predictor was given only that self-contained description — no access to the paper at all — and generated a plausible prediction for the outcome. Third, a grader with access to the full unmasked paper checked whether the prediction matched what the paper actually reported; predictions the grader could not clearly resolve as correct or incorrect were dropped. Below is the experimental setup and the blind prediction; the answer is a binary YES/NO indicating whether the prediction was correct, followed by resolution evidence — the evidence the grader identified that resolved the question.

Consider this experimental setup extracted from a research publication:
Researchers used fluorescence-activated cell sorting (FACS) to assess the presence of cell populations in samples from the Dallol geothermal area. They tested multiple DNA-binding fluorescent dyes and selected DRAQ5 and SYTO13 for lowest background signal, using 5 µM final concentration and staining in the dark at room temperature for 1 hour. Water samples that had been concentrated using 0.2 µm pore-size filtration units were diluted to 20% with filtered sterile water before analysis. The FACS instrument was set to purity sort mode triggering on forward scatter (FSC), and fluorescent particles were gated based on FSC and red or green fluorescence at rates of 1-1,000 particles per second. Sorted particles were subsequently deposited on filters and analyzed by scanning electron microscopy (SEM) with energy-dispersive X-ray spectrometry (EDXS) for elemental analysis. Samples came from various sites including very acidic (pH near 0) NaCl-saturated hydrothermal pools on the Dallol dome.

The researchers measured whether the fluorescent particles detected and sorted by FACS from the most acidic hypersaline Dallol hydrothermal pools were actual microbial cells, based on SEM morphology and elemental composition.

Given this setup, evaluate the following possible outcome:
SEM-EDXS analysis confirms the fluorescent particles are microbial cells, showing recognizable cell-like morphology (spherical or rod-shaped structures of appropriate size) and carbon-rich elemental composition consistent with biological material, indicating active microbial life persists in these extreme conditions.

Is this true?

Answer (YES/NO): NO